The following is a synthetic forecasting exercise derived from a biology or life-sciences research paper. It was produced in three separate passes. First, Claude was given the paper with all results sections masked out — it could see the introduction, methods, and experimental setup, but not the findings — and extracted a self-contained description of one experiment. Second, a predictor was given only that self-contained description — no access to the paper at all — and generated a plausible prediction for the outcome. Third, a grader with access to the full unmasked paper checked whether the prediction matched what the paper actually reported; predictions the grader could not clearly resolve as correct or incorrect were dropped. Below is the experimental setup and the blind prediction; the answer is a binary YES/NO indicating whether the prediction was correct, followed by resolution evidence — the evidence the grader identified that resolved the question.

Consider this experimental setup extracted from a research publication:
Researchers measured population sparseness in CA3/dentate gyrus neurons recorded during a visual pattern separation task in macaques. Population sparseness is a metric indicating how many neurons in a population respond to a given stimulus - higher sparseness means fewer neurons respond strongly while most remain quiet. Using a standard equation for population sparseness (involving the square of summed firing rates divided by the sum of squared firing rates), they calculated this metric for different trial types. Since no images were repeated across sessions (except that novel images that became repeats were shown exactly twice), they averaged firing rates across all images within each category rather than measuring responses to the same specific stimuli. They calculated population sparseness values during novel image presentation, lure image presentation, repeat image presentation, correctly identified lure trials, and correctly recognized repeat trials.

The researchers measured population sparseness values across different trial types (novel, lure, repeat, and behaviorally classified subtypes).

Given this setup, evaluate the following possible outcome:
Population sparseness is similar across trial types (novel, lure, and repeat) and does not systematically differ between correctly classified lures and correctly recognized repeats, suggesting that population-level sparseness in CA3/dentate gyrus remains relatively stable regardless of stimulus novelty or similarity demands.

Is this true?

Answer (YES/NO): YES